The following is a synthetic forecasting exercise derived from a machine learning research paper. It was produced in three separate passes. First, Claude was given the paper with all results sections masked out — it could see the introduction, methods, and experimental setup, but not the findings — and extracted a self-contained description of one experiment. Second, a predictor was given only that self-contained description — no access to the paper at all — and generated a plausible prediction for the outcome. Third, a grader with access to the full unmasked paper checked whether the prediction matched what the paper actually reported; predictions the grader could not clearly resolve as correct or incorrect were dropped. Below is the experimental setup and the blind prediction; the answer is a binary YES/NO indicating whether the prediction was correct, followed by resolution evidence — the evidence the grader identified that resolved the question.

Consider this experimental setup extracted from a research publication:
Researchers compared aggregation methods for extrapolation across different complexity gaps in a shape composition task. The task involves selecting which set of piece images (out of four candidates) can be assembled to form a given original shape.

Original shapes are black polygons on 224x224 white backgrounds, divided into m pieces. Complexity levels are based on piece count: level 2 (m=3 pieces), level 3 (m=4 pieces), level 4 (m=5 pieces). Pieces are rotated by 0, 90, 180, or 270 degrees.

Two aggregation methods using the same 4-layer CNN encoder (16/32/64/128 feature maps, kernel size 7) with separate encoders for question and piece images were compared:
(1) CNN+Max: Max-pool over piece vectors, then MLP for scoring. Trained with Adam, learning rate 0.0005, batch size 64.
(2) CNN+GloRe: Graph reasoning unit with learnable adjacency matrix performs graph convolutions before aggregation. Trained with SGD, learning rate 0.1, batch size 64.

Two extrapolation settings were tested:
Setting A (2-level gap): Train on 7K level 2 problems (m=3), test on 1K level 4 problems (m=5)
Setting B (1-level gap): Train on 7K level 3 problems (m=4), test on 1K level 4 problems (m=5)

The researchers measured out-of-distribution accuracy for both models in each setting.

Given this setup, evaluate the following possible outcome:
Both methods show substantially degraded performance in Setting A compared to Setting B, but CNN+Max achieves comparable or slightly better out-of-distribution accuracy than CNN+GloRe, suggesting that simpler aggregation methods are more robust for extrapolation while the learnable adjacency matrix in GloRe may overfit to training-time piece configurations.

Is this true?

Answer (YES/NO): NO